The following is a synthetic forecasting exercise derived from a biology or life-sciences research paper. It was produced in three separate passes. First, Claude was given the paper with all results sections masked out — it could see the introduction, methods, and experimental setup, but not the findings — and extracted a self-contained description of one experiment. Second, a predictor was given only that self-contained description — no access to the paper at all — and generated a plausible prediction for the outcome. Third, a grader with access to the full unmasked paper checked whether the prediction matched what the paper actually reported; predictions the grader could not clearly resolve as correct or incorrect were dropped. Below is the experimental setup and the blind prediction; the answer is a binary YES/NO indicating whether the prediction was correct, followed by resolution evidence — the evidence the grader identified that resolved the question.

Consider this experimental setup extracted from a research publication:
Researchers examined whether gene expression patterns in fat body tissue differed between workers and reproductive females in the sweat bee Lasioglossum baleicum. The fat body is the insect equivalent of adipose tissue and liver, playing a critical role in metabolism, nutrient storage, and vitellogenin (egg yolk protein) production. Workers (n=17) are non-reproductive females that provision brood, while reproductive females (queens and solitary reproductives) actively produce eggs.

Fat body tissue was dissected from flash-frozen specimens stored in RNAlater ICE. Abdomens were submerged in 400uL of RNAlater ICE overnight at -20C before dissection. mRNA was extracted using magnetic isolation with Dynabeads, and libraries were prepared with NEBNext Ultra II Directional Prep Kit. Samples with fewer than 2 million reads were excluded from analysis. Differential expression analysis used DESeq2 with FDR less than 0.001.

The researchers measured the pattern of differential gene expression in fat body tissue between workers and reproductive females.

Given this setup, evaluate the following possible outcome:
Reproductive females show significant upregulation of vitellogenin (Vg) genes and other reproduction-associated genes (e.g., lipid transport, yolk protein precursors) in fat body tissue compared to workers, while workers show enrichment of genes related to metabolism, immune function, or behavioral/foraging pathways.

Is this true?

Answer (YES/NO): NO